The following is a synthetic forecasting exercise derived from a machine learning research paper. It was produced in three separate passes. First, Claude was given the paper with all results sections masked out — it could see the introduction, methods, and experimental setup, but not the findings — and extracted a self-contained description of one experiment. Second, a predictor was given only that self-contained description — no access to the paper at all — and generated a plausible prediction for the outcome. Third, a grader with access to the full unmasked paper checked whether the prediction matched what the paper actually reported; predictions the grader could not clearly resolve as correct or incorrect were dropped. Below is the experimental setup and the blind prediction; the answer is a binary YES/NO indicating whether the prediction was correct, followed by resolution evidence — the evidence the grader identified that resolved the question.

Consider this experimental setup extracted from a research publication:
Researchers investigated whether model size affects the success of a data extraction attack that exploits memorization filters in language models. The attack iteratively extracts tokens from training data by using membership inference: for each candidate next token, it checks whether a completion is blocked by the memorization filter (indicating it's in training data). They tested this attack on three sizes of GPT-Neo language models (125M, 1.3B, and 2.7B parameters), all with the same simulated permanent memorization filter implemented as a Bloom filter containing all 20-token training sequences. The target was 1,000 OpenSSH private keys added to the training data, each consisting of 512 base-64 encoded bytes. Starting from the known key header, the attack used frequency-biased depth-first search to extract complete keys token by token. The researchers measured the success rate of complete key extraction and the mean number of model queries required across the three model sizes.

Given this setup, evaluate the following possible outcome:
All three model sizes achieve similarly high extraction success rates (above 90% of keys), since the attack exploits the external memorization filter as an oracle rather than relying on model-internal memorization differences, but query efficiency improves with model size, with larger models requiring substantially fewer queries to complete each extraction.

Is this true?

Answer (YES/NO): NO